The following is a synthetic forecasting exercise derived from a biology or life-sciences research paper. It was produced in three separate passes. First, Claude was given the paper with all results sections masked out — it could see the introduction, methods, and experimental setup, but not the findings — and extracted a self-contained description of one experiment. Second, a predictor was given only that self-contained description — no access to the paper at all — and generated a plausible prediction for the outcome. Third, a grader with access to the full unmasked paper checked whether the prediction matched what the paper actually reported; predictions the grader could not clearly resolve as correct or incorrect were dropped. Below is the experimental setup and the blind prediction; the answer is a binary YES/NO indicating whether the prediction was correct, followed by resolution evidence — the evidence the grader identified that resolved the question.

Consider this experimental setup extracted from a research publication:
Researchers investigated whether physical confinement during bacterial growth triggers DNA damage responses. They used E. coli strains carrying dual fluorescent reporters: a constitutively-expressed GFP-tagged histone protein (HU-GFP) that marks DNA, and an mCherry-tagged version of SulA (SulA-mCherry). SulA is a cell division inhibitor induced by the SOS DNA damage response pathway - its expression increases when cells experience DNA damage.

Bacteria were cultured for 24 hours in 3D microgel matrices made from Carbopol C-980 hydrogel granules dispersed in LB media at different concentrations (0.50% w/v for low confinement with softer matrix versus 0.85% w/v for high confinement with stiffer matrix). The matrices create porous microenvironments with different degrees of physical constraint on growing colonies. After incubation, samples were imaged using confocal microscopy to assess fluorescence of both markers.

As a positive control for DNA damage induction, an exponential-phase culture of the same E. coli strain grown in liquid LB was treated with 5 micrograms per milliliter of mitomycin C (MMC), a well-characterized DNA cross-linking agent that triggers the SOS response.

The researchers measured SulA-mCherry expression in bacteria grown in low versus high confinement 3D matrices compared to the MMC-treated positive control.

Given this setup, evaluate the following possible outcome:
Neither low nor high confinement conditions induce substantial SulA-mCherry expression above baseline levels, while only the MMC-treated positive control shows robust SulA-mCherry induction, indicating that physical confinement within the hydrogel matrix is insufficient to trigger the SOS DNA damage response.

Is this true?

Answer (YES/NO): YES